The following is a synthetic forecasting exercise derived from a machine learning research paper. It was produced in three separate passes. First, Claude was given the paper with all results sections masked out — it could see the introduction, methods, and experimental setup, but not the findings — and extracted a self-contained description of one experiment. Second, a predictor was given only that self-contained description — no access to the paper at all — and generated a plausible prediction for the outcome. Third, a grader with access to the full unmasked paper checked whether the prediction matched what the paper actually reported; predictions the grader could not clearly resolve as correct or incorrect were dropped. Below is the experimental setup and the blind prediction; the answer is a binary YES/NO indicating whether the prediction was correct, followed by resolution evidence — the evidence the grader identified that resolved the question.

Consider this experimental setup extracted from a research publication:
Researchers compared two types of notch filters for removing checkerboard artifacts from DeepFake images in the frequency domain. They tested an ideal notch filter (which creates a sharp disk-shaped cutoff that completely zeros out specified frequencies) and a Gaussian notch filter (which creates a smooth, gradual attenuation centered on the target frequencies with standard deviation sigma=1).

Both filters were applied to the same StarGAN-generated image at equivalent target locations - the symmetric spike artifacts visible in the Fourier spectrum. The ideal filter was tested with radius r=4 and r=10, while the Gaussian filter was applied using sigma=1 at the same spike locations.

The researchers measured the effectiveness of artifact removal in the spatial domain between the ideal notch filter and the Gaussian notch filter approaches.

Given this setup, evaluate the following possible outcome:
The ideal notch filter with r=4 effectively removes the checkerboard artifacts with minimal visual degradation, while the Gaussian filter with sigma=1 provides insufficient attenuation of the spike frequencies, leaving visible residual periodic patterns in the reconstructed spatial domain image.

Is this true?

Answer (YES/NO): NO